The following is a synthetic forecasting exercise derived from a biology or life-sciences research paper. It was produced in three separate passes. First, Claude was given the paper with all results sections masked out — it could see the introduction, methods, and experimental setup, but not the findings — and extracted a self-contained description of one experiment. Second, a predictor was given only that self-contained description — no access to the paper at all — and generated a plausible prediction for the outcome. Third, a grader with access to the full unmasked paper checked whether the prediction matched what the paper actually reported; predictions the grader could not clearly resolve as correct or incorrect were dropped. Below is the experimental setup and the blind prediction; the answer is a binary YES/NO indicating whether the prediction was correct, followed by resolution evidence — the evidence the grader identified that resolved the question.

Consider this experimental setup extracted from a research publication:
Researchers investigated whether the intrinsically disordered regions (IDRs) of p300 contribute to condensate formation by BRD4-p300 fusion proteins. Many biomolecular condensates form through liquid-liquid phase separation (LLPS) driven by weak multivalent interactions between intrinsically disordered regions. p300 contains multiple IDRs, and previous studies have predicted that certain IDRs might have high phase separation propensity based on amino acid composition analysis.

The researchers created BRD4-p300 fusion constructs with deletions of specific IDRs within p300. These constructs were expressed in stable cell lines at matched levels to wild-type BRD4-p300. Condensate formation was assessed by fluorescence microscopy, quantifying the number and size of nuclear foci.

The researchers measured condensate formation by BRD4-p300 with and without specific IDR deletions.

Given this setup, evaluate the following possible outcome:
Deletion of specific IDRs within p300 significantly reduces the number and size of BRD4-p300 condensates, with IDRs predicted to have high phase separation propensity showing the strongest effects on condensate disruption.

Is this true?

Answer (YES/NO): NO